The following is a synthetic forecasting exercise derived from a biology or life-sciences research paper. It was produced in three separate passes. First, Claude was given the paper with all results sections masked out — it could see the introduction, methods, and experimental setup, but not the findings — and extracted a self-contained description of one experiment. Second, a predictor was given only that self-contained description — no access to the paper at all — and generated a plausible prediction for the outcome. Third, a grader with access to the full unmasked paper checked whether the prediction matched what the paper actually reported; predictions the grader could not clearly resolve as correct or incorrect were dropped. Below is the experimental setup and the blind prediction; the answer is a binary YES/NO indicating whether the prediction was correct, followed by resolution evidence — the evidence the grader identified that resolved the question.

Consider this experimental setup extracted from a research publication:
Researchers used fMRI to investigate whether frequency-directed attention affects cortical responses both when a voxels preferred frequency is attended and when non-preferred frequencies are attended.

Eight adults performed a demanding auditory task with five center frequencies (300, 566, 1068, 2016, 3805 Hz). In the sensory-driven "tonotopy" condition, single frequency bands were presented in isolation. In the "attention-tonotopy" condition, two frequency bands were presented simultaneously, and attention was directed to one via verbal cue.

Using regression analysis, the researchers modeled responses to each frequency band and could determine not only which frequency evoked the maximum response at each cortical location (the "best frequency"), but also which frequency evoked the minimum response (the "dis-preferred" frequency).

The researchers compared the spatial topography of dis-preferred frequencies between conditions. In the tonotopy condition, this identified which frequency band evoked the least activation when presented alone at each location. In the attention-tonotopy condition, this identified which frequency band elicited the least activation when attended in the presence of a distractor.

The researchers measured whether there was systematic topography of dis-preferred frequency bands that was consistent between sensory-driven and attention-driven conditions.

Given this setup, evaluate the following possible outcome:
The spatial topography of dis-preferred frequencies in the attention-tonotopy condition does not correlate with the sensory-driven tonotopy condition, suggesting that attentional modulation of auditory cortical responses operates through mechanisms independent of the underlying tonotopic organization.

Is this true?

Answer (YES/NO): NO